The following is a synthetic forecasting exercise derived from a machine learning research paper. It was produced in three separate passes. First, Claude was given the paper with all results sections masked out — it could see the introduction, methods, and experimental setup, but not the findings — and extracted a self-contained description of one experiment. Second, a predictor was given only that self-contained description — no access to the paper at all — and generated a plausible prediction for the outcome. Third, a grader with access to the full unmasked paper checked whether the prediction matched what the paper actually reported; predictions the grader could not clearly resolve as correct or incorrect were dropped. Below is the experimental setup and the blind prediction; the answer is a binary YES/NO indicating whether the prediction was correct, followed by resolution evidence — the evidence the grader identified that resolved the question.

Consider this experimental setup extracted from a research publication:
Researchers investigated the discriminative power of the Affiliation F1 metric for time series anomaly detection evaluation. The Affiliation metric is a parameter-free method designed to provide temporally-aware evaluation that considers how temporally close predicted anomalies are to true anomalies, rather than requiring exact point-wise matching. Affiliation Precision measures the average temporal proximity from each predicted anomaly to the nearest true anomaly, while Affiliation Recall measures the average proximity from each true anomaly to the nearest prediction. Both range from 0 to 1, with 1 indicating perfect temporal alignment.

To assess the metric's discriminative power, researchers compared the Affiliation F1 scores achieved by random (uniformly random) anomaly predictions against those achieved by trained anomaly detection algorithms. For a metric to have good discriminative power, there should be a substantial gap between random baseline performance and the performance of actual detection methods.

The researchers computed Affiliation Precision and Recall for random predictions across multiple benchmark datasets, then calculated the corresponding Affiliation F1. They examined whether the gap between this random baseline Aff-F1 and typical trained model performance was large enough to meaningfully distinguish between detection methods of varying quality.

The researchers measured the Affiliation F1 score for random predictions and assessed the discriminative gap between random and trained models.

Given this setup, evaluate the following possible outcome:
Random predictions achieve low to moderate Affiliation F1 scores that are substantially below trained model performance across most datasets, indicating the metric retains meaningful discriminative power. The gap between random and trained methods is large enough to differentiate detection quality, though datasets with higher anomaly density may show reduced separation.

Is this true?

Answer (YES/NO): NO